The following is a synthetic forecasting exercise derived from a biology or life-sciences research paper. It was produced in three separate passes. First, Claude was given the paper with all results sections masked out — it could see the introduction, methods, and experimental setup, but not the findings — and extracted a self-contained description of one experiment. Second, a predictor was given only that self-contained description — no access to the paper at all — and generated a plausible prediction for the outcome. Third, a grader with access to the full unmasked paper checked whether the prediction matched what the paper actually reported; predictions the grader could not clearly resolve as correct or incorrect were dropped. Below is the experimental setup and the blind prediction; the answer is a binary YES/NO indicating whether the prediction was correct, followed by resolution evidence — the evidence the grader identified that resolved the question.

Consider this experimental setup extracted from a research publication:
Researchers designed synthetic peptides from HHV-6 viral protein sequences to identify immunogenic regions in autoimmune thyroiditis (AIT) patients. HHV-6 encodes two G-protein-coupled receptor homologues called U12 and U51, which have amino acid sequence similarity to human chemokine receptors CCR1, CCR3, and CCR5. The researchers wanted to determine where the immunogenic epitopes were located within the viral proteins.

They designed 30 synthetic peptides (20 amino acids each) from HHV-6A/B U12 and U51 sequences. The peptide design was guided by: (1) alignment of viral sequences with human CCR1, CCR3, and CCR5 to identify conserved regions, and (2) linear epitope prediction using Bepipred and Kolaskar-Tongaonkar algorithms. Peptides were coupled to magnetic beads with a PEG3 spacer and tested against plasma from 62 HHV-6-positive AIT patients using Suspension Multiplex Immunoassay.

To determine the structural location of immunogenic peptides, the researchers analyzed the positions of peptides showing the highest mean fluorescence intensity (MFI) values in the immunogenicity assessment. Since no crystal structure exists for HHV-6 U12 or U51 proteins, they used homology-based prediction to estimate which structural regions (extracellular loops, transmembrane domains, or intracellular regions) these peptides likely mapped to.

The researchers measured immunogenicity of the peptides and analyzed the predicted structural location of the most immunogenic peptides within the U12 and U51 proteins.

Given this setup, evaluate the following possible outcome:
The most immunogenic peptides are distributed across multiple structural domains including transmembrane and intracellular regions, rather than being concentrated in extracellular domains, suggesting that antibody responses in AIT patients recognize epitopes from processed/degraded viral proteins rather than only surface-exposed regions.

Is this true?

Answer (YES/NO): NO